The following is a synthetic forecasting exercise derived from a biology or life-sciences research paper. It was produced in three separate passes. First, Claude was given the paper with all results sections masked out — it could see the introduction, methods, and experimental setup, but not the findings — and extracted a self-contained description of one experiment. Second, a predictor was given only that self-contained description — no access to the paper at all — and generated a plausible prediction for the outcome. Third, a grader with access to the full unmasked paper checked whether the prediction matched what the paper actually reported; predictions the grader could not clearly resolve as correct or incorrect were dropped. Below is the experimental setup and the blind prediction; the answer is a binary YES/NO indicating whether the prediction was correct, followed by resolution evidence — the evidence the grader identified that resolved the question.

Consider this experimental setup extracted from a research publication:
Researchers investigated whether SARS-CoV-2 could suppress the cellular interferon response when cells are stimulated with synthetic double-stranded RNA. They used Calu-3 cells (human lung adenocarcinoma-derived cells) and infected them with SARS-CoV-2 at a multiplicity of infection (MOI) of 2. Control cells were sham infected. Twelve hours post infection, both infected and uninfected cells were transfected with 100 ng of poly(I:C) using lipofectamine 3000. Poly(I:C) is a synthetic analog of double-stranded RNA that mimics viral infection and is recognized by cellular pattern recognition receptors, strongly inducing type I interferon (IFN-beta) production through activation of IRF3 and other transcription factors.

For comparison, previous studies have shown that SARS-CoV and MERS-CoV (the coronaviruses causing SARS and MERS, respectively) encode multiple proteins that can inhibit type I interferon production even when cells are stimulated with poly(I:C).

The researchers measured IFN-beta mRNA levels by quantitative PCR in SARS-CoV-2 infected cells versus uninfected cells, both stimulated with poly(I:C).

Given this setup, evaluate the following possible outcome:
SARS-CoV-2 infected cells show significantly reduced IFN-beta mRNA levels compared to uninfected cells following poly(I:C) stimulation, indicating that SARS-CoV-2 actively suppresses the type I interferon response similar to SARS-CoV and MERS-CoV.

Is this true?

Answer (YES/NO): NO